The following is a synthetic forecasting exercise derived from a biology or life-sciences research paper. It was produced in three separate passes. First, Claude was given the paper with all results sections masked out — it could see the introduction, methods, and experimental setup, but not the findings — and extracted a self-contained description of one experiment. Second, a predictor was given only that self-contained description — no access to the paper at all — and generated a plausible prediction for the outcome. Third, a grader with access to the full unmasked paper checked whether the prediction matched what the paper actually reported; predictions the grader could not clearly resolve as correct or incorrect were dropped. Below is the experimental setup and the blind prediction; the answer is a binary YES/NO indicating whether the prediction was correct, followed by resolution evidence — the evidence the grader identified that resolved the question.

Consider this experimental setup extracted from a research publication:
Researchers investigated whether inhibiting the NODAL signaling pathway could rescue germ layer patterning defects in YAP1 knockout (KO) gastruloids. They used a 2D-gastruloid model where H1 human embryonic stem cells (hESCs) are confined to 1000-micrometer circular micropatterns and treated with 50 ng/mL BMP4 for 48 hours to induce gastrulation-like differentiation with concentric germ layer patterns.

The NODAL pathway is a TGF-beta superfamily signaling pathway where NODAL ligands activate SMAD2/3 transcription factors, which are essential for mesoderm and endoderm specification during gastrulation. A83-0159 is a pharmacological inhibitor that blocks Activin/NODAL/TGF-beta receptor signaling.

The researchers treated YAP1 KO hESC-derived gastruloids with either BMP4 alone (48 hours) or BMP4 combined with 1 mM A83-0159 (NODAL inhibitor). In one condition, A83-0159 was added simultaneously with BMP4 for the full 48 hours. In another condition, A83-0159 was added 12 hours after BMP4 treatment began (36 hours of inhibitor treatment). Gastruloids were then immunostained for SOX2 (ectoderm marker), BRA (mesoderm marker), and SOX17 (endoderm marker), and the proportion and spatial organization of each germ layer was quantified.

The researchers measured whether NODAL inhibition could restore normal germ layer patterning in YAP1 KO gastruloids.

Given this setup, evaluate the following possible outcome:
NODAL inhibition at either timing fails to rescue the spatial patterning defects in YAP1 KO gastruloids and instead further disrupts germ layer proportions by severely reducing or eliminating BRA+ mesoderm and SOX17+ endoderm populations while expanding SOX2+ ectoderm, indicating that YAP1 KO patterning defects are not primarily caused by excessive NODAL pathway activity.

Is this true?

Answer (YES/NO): NO